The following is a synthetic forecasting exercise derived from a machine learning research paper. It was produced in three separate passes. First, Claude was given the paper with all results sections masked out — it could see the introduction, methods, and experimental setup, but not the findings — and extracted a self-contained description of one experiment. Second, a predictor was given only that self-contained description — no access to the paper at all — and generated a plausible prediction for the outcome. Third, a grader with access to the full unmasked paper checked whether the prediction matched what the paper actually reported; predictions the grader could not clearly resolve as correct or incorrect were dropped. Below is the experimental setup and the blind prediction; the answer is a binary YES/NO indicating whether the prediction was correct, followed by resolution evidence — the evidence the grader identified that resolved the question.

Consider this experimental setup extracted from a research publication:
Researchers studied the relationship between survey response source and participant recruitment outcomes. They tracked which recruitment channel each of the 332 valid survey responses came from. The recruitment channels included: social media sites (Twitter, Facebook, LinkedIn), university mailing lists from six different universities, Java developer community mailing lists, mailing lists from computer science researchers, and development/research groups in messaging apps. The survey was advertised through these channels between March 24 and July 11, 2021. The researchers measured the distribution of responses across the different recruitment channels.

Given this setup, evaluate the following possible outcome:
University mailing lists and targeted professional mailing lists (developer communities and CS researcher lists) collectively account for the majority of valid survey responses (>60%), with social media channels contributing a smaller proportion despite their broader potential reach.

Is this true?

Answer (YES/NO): YES